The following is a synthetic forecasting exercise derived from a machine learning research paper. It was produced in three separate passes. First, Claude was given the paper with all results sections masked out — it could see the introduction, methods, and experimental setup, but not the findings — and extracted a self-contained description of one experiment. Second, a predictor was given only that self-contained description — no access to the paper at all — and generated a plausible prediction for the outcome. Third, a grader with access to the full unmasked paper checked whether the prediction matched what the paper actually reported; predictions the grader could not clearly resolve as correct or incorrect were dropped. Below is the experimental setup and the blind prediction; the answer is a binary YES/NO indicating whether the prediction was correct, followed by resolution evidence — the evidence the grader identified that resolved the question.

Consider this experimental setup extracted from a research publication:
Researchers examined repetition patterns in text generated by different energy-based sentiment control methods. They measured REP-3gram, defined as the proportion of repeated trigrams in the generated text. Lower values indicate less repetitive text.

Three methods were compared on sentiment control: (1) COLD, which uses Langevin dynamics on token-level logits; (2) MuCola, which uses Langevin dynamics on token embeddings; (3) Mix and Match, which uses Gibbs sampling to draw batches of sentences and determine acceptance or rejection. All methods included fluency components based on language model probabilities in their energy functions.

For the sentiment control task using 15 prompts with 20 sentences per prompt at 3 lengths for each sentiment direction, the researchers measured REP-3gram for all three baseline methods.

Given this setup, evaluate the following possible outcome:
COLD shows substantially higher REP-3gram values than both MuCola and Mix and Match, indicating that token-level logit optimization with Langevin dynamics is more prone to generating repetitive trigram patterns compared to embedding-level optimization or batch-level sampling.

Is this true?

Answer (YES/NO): NO